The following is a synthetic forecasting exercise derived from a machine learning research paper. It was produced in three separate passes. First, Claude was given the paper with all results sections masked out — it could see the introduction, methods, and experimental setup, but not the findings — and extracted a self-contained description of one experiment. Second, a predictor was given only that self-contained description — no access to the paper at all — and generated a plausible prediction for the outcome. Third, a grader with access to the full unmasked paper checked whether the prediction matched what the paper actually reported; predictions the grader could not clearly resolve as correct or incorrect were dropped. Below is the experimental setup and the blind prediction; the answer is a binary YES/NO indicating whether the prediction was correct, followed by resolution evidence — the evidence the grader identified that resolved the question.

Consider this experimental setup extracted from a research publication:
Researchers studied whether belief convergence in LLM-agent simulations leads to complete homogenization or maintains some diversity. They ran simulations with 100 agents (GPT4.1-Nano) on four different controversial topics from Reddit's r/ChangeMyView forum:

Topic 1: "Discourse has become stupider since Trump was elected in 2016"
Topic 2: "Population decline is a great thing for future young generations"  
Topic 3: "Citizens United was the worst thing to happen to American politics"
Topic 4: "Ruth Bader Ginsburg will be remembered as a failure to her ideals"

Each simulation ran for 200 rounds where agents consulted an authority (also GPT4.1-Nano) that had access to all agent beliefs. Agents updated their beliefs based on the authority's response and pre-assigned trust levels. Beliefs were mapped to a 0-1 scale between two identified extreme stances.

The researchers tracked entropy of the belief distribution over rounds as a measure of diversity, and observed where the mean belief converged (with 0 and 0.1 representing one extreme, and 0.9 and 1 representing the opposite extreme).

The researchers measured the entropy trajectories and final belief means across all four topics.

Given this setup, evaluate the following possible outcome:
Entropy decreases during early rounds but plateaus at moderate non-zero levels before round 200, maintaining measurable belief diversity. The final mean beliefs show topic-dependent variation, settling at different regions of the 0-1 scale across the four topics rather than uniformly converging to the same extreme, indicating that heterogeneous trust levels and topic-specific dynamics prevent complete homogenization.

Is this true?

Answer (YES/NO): NO